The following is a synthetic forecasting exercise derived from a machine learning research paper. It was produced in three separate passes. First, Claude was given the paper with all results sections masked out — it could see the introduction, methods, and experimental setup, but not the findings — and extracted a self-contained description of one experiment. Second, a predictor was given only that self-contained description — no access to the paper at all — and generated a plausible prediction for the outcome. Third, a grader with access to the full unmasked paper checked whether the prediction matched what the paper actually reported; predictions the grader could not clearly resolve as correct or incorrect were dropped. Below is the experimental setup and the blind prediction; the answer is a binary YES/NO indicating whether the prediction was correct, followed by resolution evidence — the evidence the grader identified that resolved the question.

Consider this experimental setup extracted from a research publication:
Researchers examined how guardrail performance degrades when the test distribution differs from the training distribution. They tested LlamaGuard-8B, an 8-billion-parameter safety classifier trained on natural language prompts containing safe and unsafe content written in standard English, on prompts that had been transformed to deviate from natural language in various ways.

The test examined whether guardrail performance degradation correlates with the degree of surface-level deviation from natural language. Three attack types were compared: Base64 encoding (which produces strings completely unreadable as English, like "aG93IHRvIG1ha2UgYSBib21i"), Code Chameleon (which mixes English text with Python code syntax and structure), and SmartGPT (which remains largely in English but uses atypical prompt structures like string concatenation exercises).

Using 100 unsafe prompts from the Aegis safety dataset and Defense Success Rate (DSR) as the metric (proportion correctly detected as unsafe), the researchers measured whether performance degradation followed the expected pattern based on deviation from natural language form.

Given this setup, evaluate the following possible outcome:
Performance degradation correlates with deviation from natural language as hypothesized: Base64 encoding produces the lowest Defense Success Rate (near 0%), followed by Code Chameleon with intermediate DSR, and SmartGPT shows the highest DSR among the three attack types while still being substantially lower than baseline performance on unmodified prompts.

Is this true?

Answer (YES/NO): NO